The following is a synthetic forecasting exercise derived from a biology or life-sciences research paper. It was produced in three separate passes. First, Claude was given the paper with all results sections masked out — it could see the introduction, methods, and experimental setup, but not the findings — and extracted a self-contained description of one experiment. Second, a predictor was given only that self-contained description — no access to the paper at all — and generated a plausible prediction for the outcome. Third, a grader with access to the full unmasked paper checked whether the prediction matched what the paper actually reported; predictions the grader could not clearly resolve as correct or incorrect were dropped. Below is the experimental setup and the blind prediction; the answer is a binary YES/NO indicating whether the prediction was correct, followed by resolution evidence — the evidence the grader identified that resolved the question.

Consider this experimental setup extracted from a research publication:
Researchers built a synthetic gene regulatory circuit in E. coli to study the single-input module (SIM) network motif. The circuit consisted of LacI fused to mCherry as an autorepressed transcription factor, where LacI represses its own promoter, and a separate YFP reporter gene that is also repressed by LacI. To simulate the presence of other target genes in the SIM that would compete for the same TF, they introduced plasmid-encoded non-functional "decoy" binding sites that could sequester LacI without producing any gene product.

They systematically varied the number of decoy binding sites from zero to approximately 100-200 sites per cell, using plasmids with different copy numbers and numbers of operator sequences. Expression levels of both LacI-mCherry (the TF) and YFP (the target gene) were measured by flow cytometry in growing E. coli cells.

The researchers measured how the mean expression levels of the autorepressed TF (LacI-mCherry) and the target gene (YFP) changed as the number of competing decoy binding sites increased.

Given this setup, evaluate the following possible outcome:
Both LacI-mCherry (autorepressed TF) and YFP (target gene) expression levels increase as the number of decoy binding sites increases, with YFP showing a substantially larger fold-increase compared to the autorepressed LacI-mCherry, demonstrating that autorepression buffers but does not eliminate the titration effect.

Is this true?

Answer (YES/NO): YES